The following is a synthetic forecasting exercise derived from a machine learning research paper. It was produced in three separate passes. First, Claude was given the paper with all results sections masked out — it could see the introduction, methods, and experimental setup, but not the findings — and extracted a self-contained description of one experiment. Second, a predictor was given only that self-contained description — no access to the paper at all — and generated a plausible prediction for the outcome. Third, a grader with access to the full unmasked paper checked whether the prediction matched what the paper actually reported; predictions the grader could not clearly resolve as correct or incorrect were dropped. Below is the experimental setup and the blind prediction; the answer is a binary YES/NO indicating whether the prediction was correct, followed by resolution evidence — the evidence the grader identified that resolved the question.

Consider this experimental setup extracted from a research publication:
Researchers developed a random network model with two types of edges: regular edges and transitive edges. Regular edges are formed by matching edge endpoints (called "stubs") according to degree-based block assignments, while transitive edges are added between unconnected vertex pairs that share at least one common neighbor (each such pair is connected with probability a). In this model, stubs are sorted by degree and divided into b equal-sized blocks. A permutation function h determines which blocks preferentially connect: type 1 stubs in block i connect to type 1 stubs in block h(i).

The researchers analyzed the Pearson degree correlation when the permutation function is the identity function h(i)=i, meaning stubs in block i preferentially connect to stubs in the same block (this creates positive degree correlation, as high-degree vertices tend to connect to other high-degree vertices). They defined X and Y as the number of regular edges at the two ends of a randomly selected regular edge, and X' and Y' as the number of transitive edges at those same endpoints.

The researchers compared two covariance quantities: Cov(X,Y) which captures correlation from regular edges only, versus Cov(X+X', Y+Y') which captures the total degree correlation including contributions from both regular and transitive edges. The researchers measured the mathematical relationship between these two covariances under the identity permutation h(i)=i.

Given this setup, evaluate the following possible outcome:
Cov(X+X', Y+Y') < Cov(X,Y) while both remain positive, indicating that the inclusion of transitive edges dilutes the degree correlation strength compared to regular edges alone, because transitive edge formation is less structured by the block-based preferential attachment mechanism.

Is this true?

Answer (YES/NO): NO